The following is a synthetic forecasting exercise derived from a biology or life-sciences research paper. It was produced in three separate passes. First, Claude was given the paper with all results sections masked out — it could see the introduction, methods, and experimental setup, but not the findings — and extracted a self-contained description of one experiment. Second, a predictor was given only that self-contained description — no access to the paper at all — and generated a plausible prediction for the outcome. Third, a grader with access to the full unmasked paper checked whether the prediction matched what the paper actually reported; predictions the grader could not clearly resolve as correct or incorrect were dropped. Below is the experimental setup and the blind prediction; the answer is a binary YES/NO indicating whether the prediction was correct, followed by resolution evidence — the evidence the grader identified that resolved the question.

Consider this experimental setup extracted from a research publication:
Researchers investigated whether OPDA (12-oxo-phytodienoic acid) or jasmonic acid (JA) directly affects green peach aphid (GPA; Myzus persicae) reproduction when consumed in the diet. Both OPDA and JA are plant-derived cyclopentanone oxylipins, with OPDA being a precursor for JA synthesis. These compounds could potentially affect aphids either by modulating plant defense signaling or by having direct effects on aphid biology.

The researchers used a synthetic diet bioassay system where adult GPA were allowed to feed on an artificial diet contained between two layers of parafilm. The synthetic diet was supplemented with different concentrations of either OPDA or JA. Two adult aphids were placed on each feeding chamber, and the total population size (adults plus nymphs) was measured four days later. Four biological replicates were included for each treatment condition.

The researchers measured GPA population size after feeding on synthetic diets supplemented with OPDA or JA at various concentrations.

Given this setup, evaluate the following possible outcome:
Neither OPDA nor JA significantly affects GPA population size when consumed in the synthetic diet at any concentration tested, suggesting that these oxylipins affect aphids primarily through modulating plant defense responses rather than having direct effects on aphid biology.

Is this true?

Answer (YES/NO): YES